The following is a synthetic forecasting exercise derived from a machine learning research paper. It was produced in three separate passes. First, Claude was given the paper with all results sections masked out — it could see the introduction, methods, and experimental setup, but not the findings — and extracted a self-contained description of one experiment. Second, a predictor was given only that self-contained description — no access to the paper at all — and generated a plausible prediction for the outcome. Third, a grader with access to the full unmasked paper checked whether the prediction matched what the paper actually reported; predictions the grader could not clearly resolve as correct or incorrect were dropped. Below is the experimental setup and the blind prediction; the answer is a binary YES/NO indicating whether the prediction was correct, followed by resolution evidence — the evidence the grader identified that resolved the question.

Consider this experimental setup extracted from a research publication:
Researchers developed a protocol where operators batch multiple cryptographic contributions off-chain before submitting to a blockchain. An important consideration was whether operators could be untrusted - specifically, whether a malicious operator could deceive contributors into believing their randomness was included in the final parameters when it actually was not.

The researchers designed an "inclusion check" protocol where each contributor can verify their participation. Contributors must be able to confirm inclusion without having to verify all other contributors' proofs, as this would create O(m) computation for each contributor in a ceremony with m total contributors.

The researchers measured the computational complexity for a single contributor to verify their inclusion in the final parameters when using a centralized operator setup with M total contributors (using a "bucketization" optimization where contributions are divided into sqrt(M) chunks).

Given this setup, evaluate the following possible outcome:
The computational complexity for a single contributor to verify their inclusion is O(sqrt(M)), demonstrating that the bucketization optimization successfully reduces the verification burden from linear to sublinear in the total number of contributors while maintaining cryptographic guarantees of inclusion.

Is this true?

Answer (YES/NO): YES